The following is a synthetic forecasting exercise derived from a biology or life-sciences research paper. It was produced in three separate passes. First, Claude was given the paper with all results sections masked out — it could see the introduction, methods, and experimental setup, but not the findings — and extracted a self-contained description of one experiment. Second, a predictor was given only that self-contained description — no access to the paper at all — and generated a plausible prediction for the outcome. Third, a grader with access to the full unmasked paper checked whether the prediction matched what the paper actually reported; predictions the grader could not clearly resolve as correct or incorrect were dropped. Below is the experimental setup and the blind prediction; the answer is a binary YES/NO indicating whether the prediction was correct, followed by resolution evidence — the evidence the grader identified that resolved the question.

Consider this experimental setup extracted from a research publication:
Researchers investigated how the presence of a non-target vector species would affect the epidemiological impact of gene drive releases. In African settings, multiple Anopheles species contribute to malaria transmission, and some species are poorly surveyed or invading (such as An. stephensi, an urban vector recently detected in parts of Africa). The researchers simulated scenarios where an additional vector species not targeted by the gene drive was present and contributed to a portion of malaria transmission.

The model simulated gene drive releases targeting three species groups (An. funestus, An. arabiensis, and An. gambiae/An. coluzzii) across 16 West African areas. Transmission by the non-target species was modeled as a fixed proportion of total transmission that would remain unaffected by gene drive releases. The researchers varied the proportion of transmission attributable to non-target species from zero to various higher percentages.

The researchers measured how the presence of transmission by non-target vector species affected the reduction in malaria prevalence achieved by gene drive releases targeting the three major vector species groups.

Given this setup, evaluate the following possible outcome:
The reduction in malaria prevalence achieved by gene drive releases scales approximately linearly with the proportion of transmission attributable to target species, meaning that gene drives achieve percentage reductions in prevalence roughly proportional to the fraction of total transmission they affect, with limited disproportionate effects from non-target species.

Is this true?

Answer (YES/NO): NO